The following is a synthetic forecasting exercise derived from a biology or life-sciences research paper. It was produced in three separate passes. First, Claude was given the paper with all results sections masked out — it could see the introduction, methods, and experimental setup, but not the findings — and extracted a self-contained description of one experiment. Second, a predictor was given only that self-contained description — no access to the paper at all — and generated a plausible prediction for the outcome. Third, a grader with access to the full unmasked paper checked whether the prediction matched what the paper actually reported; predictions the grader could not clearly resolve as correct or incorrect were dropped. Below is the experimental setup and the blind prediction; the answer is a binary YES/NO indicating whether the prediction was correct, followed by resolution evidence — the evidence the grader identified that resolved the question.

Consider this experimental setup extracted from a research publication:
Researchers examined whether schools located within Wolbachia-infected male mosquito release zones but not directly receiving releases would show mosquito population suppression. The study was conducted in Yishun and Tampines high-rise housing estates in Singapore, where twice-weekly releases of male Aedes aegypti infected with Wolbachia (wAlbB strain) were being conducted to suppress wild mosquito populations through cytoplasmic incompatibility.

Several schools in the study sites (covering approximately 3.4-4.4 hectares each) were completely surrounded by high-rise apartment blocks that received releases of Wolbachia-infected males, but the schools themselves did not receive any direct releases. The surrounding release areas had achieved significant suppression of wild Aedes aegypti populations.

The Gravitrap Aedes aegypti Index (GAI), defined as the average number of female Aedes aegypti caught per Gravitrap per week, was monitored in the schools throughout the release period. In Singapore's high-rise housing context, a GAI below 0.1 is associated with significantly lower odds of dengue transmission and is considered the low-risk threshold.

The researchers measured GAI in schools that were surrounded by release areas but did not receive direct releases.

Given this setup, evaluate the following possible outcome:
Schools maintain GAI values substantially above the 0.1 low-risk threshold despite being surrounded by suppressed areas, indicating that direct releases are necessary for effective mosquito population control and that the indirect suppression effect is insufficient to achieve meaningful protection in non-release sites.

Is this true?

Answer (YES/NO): NO